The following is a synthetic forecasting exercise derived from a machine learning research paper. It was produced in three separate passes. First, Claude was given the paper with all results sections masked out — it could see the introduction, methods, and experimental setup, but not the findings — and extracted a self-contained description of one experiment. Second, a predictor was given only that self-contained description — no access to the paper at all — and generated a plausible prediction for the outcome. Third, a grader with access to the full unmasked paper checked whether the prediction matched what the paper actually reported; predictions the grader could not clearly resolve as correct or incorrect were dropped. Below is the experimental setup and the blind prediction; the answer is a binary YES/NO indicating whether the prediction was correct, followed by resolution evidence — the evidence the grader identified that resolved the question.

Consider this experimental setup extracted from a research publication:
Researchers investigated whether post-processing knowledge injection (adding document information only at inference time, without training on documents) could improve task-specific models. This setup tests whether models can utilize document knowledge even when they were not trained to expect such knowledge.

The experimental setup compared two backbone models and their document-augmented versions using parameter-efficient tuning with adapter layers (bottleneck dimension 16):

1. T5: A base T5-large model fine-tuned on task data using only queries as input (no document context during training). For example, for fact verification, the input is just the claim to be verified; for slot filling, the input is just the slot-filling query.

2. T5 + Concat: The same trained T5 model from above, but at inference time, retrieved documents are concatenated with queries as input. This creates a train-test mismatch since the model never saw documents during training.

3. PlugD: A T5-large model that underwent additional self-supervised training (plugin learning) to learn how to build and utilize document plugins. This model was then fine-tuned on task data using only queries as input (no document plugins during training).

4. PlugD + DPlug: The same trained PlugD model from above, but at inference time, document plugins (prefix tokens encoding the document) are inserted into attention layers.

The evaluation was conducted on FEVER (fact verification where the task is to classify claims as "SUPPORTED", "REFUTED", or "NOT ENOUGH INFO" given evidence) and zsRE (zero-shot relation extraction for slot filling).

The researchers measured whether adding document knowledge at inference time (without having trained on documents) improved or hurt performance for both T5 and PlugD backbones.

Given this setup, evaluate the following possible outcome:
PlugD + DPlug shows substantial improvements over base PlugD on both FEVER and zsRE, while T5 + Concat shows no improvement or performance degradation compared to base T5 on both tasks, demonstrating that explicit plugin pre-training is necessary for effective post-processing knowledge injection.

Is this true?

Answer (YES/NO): NO